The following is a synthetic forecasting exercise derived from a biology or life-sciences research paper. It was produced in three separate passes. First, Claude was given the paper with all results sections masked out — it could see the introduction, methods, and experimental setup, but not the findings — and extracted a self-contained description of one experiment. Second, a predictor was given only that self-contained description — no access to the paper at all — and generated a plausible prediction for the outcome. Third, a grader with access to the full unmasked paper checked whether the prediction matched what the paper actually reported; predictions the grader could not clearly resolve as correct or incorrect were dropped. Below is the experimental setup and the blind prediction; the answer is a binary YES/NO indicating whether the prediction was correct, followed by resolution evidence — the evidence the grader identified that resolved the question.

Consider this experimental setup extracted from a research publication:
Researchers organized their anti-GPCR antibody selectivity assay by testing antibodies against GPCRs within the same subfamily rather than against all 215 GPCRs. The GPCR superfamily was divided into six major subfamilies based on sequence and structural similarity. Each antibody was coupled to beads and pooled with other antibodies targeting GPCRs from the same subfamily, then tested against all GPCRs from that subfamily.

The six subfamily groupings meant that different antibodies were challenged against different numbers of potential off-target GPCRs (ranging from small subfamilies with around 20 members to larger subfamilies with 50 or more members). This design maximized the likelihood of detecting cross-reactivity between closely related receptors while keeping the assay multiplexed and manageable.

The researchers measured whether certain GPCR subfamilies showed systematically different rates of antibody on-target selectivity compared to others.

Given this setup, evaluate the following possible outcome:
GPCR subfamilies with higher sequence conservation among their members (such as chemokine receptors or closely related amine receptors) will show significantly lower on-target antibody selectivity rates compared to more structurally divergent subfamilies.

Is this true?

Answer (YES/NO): NO